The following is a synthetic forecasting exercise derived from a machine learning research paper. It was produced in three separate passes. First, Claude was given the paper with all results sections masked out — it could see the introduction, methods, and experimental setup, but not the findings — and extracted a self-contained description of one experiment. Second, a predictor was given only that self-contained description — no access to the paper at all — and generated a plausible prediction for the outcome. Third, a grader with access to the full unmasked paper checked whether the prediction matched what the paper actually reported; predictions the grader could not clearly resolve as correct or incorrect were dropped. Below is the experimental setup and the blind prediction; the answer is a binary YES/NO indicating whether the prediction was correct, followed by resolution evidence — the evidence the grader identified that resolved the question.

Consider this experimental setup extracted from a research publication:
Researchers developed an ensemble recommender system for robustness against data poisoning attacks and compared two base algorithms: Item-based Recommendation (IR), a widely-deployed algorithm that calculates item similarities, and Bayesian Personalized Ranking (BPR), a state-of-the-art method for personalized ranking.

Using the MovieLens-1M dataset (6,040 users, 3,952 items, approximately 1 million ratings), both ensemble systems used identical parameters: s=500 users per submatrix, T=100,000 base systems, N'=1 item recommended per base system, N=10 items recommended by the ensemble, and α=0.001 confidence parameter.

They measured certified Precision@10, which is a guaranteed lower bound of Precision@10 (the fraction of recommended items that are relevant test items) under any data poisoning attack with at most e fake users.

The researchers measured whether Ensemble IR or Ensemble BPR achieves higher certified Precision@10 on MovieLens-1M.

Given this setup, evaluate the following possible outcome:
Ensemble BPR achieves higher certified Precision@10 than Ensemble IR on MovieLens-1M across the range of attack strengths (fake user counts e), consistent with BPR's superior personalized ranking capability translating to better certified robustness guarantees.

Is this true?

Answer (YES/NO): YES